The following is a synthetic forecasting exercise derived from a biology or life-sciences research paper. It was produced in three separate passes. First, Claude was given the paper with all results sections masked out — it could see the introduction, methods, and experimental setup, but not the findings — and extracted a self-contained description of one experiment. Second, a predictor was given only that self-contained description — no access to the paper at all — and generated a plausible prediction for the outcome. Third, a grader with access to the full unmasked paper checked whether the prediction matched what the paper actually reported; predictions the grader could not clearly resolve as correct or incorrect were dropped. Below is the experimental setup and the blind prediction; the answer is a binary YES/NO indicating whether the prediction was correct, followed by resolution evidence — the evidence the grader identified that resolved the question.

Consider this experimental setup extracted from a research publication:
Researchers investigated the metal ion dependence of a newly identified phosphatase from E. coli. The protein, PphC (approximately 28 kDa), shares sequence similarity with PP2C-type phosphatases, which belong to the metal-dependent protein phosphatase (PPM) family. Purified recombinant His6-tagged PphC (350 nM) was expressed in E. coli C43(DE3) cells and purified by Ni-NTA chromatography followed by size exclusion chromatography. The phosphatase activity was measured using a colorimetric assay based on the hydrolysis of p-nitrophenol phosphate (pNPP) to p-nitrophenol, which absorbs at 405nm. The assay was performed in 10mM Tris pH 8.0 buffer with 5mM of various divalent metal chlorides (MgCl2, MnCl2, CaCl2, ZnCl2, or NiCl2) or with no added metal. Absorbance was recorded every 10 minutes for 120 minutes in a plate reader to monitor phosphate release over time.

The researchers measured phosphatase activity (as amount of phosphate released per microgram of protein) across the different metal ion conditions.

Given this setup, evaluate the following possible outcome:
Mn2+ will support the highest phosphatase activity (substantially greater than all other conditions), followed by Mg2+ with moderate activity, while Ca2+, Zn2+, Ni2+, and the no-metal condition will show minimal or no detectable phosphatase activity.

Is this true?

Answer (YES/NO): NO